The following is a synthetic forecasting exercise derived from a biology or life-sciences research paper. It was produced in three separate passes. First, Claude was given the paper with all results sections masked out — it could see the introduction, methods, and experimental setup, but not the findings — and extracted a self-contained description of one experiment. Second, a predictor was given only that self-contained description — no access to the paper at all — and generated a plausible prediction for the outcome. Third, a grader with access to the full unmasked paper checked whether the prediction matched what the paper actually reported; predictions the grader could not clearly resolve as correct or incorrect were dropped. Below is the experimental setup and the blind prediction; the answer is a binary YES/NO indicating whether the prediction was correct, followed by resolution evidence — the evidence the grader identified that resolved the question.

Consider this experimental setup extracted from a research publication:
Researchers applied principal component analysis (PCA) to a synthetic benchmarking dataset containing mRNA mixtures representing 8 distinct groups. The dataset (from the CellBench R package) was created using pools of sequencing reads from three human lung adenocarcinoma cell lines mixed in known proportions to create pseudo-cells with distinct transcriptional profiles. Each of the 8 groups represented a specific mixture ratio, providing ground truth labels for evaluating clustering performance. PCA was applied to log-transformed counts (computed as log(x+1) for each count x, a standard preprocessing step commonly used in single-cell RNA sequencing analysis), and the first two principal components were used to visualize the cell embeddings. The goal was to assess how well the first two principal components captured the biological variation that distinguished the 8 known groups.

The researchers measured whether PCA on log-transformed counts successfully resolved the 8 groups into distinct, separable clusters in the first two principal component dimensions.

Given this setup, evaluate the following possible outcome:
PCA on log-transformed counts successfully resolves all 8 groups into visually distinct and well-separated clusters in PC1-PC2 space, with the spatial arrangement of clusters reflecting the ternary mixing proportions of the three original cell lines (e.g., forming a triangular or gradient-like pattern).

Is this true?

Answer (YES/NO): NO